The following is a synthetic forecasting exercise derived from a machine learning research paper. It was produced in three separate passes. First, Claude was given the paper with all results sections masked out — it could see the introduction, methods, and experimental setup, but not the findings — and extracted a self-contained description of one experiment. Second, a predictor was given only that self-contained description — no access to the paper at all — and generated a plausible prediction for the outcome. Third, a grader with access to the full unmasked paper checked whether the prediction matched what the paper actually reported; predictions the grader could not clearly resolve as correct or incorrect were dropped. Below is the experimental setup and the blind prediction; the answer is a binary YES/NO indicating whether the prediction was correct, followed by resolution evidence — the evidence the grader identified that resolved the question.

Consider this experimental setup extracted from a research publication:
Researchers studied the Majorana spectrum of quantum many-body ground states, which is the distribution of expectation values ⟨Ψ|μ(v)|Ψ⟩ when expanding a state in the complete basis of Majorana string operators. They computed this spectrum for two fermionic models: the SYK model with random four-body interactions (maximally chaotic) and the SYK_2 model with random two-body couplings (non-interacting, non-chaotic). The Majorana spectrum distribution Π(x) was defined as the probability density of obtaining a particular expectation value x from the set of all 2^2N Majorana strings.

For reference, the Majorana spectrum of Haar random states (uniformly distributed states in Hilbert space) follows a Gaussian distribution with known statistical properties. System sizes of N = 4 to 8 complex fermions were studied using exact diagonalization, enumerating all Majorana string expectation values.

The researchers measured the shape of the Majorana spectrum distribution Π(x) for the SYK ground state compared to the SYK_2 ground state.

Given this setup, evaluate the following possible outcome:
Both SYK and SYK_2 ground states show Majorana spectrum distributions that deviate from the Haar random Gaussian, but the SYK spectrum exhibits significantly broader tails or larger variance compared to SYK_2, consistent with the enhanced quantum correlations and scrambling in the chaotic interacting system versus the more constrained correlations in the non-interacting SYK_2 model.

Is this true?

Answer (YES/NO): NO